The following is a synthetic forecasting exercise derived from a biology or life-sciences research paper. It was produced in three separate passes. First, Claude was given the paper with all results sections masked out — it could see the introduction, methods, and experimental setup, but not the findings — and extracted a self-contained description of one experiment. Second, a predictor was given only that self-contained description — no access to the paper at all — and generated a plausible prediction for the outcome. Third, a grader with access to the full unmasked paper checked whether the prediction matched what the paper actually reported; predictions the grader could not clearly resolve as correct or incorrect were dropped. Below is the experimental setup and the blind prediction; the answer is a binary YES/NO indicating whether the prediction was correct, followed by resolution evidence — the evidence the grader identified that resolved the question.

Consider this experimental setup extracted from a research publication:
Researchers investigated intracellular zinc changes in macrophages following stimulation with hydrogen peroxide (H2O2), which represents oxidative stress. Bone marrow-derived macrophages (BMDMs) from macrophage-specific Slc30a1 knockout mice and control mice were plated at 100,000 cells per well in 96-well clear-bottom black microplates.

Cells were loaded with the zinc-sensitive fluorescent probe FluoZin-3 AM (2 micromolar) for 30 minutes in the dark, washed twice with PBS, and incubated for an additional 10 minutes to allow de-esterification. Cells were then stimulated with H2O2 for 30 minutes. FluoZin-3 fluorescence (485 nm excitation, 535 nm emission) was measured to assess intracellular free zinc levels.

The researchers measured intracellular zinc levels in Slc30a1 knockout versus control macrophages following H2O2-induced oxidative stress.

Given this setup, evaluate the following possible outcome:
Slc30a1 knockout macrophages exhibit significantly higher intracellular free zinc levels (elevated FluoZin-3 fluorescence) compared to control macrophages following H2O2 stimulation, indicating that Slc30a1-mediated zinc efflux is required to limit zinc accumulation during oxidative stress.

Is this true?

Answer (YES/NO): YES